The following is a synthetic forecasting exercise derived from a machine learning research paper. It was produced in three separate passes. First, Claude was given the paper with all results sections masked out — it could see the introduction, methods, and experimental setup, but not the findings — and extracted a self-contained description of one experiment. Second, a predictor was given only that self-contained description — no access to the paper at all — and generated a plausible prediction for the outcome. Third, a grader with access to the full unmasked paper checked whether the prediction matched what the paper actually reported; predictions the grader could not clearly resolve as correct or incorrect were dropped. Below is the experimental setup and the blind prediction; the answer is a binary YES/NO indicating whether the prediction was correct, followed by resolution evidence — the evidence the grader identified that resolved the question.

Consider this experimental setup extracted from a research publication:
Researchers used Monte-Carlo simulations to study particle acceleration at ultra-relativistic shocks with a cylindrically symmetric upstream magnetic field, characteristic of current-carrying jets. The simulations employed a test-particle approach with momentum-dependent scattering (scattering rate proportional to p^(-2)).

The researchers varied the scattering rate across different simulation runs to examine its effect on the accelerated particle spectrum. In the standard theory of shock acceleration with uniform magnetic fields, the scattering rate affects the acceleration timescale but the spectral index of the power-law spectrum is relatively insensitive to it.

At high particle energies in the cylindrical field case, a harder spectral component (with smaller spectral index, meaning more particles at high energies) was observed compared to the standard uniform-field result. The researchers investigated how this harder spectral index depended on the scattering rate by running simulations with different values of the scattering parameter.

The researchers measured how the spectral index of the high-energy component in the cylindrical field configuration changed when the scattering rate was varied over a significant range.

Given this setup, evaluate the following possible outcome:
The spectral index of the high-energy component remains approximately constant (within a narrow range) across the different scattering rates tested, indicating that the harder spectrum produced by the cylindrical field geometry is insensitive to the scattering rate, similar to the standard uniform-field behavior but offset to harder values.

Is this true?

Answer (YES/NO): YES